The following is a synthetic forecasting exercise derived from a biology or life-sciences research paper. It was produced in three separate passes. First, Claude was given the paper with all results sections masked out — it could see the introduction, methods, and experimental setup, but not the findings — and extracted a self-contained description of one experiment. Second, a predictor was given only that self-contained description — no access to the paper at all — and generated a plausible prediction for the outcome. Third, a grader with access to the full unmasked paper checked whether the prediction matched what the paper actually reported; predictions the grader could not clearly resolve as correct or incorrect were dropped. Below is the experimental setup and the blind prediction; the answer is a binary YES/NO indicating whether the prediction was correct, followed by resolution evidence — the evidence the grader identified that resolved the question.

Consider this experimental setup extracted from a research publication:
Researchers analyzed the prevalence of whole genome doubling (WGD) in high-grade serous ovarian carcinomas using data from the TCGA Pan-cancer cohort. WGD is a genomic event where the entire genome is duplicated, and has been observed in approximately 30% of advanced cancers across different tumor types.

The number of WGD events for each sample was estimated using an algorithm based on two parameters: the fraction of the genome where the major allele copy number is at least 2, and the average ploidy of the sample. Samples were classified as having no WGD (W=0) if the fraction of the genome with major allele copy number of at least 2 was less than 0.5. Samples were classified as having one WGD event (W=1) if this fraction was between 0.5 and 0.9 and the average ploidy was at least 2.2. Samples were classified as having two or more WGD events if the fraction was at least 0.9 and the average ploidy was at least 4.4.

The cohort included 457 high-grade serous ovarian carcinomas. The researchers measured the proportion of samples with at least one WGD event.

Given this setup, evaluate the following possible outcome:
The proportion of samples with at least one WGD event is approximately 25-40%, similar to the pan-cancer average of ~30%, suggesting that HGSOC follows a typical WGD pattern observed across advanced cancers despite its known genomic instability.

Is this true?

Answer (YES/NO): NO